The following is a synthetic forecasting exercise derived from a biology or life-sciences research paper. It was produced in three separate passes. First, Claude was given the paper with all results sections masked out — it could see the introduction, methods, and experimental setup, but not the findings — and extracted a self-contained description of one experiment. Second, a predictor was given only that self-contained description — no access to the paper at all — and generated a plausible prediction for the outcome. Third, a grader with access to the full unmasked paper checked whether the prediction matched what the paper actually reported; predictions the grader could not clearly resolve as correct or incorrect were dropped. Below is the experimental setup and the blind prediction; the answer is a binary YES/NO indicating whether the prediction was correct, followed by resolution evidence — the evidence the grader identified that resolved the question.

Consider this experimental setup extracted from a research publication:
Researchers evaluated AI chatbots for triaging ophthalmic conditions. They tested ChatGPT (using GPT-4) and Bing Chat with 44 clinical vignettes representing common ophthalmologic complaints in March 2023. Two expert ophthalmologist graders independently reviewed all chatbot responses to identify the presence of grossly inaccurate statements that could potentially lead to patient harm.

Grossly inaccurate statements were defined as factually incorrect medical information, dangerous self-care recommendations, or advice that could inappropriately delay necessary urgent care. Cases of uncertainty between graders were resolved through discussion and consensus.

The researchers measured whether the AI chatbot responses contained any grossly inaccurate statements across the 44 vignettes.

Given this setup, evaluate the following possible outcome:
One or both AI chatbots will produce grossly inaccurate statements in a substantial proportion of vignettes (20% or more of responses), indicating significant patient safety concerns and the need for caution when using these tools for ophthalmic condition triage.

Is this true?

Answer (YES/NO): NO